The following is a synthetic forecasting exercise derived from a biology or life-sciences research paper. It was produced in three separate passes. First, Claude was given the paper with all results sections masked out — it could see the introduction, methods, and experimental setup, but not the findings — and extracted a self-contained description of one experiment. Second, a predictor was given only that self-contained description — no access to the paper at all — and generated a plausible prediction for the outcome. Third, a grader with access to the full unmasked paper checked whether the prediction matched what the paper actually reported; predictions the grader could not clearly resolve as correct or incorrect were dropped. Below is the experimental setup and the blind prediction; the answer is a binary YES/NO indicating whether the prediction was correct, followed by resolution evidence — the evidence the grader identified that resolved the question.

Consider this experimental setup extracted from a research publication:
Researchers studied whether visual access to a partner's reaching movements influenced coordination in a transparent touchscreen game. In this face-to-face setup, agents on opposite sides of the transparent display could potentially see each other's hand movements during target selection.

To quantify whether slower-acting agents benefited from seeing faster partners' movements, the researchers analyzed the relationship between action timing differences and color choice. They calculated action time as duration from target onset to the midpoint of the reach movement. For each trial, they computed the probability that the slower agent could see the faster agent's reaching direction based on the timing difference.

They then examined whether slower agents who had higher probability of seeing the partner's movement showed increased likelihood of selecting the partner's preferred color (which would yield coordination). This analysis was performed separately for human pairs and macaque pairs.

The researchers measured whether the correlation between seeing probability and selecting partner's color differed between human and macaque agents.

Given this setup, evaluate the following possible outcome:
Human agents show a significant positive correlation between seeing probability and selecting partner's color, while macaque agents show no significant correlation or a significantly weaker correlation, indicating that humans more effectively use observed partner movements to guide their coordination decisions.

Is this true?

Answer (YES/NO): NO